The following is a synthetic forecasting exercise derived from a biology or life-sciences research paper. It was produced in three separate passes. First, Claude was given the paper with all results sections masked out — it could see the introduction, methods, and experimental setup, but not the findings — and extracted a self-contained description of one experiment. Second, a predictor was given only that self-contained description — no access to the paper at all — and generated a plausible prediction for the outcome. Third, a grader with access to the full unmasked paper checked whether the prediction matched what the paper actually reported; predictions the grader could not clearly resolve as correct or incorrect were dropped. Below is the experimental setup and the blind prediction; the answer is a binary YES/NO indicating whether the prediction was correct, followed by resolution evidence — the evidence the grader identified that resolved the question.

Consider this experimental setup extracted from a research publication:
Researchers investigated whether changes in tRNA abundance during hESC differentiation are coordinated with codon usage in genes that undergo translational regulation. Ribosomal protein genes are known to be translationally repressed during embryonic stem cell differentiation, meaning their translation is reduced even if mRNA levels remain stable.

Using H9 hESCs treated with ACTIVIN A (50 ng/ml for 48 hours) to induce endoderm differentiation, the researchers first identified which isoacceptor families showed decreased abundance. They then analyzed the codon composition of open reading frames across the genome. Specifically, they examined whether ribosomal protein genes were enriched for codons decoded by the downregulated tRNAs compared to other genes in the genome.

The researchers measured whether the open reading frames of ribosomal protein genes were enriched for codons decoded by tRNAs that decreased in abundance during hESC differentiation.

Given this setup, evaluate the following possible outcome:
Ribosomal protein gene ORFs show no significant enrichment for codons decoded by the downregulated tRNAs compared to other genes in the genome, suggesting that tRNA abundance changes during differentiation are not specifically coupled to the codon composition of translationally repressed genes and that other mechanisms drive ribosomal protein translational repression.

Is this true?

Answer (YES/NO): NO